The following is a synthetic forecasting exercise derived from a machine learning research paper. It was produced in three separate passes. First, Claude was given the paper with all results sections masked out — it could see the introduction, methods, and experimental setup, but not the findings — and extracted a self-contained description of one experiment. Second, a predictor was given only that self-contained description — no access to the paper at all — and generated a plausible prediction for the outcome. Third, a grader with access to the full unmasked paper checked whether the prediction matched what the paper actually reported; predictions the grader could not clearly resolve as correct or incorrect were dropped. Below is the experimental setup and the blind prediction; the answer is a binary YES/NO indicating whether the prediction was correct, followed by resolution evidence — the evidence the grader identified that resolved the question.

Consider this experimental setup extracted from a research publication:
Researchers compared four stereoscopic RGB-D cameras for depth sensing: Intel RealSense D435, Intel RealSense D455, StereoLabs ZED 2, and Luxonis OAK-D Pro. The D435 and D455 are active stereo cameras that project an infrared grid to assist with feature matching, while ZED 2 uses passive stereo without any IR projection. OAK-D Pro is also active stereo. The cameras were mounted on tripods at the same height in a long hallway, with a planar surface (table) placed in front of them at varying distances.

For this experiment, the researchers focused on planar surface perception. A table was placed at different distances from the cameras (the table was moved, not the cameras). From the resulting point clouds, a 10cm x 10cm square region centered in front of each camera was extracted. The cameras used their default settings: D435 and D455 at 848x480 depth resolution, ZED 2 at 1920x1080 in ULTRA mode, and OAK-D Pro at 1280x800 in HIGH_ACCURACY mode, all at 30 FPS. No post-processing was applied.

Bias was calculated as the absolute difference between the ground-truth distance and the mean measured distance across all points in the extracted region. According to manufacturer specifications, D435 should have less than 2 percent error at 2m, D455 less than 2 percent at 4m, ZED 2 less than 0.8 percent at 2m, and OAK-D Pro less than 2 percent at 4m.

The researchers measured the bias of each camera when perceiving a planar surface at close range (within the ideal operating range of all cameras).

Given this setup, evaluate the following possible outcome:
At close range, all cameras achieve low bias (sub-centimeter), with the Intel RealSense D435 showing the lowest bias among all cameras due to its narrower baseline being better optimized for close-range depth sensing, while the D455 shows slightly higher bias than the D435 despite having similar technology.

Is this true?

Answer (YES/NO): NO